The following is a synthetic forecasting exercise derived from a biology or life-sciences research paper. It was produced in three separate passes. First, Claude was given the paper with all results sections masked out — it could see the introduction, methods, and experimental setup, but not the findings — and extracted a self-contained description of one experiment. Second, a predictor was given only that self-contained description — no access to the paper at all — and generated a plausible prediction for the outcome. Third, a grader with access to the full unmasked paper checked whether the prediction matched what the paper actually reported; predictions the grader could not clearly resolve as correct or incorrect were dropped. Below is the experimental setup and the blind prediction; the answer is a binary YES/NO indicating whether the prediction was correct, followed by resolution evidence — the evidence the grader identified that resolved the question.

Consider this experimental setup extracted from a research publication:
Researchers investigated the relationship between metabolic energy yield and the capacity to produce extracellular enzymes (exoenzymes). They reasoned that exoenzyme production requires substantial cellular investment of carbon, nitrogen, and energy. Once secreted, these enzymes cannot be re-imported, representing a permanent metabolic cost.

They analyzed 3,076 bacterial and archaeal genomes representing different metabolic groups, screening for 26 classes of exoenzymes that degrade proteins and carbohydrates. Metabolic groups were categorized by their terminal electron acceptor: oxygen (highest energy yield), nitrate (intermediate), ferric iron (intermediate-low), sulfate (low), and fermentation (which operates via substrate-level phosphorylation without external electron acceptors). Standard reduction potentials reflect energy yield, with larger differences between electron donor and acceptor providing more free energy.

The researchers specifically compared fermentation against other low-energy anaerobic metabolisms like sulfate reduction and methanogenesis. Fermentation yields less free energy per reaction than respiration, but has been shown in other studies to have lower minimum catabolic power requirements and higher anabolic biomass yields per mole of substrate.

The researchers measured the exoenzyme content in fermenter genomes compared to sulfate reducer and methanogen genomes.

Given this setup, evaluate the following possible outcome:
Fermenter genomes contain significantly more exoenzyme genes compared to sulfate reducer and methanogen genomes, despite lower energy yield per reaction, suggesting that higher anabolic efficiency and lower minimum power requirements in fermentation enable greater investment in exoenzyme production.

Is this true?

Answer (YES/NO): YES